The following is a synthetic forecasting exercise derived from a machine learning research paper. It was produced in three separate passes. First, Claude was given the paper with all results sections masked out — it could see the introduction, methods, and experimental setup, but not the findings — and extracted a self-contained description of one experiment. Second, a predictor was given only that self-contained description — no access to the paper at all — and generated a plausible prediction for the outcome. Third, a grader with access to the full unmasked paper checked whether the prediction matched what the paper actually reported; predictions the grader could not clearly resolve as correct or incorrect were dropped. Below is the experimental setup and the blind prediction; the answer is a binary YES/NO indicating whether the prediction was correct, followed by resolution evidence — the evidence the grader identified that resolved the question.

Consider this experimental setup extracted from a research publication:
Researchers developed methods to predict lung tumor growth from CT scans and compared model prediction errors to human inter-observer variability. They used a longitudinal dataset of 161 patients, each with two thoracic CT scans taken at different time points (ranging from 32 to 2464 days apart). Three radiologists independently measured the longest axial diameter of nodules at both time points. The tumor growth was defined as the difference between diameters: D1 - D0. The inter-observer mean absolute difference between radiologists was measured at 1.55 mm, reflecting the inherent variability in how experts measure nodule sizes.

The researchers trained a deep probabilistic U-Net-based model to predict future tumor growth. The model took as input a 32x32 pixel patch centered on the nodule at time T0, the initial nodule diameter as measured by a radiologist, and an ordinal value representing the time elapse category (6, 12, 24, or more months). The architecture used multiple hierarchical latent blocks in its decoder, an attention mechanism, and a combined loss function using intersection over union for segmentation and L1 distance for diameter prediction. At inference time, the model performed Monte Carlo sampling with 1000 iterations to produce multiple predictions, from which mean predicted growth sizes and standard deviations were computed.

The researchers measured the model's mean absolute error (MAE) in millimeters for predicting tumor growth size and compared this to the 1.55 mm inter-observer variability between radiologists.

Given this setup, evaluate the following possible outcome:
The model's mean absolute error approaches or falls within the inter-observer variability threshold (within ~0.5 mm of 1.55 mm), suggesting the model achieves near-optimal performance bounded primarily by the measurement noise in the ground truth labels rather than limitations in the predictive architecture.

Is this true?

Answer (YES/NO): YES